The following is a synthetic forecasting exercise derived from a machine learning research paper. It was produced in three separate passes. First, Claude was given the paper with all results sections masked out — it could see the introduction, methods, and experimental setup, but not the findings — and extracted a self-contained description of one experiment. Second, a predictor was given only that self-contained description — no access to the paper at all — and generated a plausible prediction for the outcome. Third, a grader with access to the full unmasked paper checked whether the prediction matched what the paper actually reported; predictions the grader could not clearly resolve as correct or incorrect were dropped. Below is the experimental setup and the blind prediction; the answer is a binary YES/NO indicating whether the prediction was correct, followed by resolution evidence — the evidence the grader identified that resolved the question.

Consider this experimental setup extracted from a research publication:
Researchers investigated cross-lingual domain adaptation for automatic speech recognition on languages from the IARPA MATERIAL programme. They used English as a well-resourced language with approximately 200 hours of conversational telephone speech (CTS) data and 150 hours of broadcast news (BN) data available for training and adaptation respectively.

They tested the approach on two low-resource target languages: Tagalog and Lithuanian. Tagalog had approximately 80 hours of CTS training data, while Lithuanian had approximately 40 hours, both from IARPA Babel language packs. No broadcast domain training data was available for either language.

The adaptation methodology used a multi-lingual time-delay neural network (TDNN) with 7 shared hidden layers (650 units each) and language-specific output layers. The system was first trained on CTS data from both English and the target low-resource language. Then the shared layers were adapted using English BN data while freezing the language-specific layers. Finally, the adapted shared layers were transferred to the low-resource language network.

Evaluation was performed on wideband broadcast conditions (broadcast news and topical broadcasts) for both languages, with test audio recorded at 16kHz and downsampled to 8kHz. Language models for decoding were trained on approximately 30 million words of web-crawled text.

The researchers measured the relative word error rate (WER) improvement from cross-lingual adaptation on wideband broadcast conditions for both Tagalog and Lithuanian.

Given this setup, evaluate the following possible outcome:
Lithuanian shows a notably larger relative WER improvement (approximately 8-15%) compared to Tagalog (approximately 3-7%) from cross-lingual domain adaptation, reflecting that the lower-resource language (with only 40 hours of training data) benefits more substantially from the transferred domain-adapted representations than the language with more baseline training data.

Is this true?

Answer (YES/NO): NO